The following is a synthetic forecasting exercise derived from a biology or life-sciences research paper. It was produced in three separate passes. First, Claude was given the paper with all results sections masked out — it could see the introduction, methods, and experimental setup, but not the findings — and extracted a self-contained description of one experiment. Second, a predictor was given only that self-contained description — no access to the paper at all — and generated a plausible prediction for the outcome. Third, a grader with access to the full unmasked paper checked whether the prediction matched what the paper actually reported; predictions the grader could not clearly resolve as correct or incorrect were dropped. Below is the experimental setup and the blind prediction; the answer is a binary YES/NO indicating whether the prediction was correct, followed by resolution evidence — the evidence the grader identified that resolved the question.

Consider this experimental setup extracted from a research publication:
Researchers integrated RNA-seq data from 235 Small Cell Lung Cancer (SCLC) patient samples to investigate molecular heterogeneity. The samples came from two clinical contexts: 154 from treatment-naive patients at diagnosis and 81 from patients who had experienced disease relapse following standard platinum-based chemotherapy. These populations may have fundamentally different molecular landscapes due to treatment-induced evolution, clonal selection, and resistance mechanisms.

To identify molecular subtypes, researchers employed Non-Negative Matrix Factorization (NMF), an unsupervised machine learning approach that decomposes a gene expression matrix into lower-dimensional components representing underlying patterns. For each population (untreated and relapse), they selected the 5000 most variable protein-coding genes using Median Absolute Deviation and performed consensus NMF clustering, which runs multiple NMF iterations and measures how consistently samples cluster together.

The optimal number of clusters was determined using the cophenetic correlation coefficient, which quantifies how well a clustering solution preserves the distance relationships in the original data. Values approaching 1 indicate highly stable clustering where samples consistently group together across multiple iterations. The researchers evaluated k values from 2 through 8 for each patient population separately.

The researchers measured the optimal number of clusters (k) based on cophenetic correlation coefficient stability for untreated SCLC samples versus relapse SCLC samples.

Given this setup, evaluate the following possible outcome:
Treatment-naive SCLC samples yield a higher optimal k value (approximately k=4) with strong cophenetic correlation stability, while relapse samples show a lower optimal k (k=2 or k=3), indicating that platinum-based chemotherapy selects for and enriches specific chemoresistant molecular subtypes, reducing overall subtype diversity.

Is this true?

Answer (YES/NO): NO